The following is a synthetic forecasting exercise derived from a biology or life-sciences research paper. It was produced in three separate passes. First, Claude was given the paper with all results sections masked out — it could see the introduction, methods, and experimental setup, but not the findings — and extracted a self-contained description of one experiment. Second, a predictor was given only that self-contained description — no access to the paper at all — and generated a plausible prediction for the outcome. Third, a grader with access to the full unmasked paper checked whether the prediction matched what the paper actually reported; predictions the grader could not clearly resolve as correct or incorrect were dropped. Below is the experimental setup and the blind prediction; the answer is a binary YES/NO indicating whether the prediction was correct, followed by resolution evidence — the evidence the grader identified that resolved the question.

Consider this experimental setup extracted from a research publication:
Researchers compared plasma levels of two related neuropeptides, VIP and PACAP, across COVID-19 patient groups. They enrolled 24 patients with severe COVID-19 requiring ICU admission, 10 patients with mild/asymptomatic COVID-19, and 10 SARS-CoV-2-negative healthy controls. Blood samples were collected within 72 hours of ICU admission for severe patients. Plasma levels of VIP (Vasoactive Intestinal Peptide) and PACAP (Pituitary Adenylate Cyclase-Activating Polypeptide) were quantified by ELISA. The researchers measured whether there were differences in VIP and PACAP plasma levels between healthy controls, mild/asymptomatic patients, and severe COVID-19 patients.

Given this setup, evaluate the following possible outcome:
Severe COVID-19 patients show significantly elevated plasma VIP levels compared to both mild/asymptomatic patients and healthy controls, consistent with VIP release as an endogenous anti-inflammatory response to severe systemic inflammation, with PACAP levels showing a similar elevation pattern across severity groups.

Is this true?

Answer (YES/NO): NO